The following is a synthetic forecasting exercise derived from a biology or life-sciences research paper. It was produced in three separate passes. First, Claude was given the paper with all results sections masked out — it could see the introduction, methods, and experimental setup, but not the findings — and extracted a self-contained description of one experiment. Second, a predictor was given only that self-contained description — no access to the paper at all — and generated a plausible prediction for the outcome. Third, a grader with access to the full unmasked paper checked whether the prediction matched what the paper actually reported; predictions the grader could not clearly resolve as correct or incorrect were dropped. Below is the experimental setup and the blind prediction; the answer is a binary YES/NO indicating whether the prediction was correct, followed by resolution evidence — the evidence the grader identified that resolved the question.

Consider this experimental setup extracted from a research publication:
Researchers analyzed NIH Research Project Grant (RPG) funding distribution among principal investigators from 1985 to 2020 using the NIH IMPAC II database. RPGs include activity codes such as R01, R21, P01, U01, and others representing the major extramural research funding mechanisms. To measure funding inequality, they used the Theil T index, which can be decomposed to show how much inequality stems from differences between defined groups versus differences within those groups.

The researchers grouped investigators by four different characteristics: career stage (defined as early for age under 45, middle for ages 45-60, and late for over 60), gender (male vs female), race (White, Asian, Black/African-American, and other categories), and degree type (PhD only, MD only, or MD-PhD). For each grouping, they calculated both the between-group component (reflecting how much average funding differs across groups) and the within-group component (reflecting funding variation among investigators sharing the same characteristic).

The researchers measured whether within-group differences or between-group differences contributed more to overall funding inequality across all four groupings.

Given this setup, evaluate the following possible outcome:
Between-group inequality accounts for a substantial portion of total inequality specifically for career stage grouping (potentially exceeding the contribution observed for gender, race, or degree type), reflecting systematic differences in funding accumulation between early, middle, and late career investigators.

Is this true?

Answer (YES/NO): NO